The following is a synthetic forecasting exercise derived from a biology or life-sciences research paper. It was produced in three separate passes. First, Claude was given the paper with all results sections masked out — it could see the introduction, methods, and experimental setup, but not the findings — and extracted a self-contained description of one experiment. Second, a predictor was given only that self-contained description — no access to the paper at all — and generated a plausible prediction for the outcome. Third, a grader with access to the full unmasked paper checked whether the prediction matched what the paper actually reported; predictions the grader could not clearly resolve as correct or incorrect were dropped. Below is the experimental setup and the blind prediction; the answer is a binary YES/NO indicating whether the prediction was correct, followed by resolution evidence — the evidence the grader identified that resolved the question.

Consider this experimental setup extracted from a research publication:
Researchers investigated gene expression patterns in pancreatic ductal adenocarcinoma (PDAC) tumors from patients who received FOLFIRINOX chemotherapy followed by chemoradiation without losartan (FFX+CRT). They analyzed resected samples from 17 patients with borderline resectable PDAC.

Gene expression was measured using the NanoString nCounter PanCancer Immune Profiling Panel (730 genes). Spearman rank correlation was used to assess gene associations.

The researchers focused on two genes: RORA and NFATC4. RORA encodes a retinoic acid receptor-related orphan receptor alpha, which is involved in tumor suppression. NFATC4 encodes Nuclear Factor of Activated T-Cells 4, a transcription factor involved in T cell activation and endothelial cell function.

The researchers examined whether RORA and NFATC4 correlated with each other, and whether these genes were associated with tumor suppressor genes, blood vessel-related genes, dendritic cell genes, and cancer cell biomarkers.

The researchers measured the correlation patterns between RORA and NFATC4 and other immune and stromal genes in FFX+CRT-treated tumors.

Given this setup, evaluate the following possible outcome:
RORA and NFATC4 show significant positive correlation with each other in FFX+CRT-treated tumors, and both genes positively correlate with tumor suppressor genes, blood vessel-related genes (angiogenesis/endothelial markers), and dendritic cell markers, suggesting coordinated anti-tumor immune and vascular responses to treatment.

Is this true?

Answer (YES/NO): NO